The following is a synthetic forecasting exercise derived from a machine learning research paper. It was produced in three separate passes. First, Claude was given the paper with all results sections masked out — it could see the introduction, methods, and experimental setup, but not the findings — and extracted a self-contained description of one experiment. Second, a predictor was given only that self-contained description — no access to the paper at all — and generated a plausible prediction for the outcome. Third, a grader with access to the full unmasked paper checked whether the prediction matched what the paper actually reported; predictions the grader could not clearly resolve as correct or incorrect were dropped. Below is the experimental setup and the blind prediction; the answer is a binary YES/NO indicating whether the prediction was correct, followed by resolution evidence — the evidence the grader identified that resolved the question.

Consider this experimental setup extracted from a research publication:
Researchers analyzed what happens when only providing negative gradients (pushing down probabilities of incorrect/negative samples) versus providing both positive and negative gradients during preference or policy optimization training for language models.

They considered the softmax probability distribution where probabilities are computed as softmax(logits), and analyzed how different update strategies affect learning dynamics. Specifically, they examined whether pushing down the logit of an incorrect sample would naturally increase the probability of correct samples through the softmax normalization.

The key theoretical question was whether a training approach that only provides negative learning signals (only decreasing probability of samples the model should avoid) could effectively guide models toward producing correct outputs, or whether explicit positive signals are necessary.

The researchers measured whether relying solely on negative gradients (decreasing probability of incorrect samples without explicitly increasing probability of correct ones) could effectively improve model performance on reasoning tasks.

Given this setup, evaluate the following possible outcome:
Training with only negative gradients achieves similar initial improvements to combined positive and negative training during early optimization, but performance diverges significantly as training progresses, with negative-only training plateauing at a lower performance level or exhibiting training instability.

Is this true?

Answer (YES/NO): NO